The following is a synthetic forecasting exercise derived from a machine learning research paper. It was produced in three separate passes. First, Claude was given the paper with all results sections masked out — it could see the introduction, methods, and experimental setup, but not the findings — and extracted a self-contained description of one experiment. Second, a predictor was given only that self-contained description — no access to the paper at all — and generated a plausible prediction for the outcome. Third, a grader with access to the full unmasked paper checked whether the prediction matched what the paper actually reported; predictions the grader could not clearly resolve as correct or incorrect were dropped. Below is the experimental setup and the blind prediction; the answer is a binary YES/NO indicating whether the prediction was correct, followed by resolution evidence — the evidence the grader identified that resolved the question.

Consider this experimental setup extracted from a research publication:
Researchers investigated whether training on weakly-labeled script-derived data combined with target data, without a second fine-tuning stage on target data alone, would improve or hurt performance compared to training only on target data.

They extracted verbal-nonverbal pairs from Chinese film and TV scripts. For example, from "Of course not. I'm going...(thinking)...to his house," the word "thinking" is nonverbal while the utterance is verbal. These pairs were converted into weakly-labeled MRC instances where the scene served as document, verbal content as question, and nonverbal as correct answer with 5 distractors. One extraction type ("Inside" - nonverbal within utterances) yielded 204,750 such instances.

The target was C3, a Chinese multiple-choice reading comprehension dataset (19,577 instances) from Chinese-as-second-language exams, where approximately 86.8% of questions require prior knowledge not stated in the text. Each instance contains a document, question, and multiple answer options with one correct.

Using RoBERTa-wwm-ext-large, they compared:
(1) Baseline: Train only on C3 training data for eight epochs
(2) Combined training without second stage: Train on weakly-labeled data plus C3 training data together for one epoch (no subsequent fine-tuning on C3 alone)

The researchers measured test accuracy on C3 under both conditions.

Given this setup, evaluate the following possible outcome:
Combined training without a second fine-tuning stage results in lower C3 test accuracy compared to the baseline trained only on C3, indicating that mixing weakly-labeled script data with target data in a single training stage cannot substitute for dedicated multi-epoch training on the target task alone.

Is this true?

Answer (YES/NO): YES